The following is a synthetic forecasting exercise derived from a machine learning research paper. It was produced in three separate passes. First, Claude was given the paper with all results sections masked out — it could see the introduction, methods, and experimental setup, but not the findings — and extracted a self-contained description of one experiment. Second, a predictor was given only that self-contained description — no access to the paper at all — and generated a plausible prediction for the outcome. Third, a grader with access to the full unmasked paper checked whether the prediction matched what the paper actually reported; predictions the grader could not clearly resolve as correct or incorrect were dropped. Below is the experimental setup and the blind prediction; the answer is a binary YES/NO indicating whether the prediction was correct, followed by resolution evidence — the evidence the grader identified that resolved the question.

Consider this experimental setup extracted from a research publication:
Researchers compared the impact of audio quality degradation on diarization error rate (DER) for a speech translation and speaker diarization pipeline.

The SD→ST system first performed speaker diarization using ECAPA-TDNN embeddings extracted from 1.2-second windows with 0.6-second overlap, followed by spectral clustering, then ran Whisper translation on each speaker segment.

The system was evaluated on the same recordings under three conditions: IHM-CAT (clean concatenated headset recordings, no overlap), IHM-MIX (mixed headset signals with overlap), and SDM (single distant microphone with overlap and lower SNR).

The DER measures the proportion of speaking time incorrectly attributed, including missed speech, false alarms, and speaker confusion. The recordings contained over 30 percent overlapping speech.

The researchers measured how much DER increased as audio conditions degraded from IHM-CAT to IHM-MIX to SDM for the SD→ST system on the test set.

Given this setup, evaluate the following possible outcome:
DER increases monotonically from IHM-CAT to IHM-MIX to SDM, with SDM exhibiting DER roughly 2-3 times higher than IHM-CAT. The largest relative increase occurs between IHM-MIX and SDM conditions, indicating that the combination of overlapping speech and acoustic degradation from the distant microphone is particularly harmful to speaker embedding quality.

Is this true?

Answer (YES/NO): NO